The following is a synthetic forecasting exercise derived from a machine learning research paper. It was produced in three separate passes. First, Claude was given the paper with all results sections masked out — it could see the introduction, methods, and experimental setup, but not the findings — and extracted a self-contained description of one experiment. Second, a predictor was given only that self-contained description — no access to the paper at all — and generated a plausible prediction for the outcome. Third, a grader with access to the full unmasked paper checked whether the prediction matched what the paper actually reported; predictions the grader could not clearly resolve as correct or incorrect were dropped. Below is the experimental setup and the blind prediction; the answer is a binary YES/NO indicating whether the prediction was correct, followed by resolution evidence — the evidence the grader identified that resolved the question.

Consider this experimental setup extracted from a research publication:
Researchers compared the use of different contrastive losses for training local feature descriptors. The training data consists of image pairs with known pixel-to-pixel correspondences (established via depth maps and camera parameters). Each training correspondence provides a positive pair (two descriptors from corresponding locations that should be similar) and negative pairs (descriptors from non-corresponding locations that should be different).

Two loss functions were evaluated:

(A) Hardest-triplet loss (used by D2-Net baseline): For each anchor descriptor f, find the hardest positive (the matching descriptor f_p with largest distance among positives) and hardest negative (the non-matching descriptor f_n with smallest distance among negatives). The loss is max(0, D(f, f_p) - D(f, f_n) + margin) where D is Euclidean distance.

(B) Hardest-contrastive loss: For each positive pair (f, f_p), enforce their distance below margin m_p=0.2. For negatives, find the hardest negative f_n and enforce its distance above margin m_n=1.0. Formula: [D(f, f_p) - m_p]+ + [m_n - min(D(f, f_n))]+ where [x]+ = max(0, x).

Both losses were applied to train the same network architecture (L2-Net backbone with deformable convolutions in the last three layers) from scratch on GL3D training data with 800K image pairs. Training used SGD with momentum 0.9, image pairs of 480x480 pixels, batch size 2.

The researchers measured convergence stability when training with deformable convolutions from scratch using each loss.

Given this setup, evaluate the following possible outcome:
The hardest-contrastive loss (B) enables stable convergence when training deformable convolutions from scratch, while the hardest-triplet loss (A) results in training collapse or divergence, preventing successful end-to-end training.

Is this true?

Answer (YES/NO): NO